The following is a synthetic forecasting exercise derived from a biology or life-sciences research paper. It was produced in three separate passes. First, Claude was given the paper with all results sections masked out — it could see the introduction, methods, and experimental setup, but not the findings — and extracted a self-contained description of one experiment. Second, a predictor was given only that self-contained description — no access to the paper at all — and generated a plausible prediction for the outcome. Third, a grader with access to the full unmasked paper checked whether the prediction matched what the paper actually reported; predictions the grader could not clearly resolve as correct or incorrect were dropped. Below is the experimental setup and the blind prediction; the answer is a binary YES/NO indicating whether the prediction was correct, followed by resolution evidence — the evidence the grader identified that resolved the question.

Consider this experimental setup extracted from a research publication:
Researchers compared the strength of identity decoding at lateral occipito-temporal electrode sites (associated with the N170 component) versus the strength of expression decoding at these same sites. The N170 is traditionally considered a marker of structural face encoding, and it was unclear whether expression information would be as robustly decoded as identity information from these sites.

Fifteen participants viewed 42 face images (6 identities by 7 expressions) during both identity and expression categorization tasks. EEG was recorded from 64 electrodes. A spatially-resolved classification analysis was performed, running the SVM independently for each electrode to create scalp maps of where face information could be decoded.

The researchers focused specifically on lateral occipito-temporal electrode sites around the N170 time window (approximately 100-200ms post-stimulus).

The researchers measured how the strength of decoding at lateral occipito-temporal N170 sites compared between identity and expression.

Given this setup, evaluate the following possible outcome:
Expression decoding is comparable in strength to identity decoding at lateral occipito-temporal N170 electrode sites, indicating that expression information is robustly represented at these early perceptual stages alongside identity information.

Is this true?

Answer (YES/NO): NO